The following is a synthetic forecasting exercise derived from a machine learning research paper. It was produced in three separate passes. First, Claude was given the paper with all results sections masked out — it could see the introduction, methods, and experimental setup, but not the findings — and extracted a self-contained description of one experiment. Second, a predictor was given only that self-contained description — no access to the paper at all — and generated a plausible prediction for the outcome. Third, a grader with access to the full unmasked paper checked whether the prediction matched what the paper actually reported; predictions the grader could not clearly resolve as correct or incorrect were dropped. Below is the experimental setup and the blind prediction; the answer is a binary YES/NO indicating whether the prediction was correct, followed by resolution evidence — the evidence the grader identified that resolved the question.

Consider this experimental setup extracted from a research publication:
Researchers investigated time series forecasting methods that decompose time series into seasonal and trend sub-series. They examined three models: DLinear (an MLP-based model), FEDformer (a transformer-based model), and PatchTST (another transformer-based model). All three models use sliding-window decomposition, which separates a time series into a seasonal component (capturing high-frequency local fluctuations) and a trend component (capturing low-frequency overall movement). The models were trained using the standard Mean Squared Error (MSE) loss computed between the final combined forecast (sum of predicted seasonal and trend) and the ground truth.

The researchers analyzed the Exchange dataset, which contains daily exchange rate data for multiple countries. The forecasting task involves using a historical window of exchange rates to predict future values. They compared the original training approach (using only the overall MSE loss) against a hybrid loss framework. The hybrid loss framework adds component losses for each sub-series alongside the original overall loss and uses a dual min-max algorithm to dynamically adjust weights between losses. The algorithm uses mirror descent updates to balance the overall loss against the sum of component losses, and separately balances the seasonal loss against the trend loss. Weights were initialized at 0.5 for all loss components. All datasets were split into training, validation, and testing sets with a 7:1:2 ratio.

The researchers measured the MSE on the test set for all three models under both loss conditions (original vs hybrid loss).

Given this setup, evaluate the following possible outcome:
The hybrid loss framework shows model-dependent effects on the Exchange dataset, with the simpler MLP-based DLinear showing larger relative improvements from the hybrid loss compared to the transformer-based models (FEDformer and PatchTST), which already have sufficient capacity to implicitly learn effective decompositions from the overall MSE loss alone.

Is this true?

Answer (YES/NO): NO